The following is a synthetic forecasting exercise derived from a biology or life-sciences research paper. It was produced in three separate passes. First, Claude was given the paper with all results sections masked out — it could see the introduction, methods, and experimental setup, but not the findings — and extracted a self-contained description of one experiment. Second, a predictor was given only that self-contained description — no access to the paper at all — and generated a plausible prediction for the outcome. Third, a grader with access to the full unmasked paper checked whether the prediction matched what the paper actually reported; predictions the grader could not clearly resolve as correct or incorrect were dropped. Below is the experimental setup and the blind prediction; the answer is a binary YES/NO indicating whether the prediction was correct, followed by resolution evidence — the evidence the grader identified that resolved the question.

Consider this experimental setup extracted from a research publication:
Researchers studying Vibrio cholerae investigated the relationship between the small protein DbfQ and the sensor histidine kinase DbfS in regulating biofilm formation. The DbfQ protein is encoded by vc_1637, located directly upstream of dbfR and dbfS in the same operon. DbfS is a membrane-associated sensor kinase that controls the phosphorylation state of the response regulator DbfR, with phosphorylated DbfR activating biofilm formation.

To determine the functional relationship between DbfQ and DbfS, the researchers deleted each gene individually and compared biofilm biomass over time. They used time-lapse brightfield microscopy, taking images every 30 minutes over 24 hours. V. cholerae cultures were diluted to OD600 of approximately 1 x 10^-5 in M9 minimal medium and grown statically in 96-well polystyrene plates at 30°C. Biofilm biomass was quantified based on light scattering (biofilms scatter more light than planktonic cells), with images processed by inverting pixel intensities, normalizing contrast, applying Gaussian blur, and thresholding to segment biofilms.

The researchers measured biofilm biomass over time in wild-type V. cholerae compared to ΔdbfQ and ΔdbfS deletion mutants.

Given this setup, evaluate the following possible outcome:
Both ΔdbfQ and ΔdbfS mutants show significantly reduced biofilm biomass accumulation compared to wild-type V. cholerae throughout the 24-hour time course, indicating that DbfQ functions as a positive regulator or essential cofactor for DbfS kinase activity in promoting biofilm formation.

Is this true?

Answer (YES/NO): NO